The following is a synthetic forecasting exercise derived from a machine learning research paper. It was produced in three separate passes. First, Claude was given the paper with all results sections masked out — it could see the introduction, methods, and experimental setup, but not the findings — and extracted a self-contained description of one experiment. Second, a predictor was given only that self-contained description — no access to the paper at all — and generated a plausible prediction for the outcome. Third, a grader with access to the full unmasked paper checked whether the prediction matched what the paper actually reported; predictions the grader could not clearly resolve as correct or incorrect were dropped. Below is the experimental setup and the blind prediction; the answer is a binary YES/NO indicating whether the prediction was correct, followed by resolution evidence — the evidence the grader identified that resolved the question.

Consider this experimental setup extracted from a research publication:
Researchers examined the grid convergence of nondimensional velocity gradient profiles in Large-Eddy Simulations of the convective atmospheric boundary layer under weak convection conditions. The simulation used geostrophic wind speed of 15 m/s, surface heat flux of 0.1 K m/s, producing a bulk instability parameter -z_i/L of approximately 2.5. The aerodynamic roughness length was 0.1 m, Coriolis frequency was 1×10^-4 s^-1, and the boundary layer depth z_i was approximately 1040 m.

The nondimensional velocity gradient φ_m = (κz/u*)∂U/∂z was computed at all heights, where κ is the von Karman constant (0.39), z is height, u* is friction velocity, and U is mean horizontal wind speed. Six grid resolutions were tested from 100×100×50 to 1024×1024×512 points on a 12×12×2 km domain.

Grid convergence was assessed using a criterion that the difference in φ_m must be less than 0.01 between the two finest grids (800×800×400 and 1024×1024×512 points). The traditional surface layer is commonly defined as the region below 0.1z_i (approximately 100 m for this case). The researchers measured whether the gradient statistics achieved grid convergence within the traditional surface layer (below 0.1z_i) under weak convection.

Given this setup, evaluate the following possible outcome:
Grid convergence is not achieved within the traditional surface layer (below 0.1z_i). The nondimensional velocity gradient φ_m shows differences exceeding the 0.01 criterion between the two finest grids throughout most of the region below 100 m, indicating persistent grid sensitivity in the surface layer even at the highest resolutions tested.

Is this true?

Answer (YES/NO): YES